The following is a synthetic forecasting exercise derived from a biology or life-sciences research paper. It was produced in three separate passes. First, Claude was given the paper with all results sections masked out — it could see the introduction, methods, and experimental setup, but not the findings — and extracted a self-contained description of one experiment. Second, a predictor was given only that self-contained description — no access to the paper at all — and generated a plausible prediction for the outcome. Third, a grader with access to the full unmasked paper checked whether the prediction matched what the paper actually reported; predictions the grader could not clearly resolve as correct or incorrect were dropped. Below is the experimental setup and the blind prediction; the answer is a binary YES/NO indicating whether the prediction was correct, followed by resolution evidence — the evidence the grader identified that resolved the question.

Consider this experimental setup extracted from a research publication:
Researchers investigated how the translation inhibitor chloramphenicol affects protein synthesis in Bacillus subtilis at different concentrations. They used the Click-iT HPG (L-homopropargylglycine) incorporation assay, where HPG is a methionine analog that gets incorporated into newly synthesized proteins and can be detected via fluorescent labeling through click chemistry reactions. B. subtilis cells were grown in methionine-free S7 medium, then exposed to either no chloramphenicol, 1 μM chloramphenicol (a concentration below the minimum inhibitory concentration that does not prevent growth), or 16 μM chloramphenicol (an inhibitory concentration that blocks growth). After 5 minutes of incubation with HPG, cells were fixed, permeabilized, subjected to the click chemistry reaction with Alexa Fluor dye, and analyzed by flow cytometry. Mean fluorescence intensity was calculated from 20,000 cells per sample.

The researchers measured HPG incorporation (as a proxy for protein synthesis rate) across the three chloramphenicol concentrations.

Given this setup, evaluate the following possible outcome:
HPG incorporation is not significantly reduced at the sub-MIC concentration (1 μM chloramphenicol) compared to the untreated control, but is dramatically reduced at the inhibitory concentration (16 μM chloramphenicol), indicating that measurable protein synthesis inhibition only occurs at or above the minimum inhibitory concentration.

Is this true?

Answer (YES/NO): NO